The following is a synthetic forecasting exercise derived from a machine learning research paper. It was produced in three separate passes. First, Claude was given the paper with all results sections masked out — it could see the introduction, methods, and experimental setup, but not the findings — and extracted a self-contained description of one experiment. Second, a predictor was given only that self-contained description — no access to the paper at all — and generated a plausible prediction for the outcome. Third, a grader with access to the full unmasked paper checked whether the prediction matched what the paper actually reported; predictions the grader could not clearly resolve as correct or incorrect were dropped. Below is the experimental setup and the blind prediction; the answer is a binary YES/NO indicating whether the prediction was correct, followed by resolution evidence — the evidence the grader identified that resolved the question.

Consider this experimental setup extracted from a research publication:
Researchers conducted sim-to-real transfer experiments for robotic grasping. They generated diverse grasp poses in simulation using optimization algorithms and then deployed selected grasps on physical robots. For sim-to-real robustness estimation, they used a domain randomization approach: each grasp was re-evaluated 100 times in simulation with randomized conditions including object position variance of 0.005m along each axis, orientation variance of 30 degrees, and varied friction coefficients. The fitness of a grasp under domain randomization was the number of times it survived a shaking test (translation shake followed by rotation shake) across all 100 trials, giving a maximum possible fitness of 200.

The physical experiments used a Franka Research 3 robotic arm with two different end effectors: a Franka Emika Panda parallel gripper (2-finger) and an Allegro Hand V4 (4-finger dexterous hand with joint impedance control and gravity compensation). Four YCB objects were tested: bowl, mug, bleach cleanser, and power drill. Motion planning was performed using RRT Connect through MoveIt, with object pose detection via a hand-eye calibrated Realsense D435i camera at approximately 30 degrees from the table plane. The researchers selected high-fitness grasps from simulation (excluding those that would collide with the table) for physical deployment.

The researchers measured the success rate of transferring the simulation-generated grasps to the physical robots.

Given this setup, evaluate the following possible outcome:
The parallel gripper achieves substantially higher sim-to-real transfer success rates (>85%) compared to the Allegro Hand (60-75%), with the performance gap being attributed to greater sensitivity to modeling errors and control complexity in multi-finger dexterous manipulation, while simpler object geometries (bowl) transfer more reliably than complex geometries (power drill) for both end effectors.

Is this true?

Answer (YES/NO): NO